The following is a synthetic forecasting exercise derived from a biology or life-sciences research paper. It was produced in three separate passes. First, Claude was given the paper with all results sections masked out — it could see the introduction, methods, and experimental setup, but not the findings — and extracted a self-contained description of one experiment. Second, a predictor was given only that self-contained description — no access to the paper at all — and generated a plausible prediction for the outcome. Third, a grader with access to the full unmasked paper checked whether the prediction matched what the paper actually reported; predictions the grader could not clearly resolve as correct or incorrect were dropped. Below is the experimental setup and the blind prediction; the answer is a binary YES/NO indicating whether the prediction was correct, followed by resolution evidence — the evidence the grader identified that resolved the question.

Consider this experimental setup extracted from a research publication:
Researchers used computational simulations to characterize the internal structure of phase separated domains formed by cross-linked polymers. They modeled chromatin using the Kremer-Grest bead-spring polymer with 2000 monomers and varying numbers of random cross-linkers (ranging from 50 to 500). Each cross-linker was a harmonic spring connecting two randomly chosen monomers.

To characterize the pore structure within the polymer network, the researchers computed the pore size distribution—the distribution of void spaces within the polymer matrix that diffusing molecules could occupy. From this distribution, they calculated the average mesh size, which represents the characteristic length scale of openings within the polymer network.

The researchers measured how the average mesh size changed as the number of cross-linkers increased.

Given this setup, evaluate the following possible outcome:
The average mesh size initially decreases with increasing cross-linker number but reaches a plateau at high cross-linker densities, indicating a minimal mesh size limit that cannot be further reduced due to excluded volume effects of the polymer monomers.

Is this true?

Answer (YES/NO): NO